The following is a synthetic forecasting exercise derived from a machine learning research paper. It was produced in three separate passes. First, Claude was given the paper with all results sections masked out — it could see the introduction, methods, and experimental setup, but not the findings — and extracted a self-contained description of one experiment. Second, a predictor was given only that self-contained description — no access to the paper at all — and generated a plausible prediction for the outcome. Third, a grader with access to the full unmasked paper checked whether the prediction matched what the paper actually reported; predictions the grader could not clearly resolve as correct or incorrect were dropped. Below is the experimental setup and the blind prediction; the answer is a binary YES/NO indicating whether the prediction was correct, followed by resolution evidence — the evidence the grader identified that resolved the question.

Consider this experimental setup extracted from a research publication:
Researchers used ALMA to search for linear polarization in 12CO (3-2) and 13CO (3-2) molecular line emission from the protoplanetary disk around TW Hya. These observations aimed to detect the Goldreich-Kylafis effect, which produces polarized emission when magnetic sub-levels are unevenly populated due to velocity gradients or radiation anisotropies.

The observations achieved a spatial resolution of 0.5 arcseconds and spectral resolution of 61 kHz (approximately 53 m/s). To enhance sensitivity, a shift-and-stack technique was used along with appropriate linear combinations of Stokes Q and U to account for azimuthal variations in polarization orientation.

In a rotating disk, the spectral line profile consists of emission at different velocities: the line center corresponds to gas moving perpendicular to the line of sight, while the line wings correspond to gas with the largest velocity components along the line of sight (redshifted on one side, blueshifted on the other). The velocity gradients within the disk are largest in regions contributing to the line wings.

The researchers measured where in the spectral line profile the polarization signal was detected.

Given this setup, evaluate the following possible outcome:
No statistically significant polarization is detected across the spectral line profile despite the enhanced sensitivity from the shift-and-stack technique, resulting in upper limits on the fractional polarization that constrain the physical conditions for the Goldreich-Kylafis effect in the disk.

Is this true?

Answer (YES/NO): NO